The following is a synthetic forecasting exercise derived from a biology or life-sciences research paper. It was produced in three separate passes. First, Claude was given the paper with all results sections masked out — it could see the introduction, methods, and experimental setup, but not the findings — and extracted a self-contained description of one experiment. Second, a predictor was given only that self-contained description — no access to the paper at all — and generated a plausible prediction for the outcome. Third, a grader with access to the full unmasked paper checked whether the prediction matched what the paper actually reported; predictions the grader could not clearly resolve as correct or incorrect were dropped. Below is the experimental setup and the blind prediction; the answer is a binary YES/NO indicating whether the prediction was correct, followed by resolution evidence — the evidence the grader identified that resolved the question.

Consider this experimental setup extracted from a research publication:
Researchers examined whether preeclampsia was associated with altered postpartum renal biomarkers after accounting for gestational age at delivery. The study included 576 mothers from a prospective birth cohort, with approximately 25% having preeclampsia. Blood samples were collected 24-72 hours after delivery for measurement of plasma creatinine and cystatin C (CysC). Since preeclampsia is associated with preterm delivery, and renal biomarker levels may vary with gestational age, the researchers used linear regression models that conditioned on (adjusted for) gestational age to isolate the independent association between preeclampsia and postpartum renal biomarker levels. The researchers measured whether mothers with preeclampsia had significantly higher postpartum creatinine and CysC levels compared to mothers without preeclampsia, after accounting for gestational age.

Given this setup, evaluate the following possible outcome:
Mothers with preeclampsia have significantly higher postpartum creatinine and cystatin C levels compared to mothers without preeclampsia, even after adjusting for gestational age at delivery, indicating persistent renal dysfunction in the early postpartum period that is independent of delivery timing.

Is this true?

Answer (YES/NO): YES